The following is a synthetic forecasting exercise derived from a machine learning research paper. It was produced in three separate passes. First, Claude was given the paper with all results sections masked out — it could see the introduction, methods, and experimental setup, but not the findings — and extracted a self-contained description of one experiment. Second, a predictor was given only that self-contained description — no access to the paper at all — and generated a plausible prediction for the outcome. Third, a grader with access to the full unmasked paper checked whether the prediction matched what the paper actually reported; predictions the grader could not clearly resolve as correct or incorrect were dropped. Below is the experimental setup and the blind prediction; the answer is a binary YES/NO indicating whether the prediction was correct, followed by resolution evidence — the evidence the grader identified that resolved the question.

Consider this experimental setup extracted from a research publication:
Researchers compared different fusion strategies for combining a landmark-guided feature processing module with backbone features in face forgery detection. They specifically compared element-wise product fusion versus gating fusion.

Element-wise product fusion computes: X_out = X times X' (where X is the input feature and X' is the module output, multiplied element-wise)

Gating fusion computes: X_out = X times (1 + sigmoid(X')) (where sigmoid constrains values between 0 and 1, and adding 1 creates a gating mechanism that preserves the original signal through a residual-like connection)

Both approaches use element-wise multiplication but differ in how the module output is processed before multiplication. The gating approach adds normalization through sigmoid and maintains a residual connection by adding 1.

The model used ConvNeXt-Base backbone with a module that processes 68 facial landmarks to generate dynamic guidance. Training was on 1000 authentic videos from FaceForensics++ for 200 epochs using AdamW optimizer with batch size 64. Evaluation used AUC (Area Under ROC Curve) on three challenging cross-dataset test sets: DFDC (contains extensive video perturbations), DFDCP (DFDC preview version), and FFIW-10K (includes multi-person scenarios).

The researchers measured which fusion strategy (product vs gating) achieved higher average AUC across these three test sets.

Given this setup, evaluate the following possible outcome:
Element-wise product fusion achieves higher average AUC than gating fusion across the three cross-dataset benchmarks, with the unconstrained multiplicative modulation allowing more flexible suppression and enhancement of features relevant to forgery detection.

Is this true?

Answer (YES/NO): NO